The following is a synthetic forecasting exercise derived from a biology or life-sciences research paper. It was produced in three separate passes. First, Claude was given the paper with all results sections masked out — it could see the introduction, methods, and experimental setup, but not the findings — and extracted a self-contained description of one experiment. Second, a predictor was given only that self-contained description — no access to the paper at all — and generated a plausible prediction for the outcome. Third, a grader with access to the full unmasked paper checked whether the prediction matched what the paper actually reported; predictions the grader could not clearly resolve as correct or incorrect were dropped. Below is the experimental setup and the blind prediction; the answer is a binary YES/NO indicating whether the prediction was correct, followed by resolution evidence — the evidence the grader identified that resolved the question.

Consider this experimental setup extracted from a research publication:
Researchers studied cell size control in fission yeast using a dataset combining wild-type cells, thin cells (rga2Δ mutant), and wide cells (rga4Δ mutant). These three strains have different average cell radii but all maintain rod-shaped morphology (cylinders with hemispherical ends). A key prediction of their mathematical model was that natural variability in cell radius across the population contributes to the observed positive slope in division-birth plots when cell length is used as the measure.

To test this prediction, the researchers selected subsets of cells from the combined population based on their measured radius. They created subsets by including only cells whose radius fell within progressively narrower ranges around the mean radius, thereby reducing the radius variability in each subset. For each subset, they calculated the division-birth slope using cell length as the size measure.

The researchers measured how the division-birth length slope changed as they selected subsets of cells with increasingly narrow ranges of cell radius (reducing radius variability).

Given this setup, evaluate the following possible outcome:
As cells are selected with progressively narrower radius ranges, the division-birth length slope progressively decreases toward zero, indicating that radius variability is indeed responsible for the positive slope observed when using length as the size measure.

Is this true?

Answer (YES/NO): YES